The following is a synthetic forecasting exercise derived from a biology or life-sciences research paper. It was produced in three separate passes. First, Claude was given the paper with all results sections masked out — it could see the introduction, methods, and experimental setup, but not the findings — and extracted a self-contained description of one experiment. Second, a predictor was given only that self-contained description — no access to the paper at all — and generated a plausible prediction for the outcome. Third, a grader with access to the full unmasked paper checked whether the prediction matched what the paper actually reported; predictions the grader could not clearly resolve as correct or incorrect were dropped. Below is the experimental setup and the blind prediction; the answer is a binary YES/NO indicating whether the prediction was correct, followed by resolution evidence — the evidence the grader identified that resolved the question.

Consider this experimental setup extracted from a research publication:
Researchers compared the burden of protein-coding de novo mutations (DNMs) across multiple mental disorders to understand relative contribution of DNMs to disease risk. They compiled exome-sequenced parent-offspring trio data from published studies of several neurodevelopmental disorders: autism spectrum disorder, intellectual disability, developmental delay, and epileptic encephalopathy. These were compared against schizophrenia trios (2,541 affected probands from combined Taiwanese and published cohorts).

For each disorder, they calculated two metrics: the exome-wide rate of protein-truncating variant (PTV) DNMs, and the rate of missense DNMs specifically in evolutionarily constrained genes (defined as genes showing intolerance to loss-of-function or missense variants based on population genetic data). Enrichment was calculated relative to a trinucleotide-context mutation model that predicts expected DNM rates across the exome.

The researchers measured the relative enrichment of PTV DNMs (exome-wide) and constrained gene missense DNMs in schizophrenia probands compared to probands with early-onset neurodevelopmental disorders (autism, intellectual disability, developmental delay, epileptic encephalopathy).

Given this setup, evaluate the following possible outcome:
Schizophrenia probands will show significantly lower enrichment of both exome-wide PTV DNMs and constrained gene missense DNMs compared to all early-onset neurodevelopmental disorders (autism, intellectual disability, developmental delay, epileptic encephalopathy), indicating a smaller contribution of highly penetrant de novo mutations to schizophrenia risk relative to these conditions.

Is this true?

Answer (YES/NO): YES